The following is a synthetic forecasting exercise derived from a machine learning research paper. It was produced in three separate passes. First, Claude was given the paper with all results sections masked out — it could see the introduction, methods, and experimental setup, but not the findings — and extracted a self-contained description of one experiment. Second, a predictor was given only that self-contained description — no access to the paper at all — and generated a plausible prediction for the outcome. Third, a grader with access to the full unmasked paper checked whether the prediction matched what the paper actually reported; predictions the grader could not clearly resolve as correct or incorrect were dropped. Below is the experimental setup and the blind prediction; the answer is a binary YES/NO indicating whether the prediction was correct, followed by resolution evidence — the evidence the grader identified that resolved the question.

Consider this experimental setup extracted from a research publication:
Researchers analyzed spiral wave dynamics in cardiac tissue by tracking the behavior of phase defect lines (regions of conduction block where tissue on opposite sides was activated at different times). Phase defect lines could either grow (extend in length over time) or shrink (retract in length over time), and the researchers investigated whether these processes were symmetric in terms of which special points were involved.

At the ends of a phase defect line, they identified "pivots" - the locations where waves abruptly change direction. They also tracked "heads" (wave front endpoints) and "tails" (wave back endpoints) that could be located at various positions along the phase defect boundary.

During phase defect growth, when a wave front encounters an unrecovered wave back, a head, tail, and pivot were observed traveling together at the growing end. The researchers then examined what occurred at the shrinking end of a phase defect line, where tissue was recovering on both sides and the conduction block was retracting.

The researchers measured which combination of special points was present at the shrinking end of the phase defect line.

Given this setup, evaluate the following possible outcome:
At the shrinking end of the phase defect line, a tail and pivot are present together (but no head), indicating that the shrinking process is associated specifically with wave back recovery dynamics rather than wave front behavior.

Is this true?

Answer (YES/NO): YES